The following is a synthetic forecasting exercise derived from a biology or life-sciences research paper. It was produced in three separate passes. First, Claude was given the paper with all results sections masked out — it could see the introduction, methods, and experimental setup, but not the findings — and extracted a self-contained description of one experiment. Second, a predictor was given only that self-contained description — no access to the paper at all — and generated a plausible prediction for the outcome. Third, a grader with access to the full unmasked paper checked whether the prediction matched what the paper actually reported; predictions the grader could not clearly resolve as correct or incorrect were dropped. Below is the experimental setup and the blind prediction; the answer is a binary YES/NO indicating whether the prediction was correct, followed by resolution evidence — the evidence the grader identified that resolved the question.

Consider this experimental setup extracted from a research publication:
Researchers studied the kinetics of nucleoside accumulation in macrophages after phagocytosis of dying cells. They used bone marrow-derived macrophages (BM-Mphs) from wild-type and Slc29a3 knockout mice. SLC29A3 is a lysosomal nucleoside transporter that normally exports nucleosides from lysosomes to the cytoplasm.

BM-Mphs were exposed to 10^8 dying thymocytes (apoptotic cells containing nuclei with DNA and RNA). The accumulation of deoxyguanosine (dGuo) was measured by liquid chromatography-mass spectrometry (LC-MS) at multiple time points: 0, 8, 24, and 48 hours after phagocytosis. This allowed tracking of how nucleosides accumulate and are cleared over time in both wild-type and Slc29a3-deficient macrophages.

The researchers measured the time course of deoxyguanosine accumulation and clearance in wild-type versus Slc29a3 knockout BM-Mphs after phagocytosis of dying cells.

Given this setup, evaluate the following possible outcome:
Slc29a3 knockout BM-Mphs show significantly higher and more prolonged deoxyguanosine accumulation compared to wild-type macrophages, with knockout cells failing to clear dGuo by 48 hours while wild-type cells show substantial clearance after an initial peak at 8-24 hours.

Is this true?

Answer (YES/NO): YES